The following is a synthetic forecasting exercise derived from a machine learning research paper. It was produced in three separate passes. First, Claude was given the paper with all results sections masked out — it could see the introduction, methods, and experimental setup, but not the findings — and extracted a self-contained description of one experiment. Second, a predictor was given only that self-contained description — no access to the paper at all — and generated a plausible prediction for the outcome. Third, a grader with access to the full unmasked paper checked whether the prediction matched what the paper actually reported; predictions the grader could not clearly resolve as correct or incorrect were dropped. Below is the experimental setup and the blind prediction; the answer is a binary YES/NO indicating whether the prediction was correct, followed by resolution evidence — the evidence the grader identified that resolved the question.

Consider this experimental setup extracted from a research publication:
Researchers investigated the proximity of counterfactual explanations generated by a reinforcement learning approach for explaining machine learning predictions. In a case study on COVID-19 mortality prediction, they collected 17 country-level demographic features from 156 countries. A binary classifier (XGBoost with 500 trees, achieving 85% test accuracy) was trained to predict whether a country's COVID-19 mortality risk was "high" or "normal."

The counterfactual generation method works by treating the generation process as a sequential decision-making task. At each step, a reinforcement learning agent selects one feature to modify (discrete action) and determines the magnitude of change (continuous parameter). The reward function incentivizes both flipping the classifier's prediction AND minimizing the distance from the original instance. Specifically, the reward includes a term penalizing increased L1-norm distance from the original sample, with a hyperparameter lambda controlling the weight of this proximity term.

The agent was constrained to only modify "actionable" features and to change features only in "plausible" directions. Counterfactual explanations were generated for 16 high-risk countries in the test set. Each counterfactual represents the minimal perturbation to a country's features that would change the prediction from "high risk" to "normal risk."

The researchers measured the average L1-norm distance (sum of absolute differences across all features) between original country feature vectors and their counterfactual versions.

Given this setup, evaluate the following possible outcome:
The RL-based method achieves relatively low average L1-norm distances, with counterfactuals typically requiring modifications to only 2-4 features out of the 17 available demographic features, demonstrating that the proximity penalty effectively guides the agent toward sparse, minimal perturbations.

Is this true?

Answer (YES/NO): NO